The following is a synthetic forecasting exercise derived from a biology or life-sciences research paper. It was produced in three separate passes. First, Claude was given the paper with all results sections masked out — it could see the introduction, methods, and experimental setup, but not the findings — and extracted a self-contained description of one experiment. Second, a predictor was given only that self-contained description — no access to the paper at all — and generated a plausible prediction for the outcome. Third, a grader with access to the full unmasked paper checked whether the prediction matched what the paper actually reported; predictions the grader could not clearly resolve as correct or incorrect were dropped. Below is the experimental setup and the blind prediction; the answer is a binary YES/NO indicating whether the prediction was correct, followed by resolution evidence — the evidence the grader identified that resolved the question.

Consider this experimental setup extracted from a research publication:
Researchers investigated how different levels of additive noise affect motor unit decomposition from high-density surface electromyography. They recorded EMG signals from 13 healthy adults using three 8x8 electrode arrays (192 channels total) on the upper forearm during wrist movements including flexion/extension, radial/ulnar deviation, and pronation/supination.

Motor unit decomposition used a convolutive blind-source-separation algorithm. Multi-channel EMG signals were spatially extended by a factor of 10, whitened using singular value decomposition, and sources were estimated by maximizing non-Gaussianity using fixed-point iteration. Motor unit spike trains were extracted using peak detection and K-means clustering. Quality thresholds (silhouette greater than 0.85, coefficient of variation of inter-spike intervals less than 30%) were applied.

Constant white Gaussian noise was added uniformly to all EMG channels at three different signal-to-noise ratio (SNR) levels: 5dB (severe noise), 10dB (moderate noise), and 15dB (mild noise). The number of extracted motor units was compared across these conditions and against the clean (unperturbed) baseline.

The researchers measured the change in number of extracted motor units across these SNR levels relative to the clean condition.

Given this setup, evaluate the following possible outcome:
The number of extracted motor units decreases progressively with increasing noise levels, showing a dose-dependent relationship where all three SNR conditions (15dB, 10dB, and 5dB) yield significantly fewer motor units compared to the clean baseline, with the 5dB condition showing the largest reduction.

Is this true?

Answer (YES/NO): YES